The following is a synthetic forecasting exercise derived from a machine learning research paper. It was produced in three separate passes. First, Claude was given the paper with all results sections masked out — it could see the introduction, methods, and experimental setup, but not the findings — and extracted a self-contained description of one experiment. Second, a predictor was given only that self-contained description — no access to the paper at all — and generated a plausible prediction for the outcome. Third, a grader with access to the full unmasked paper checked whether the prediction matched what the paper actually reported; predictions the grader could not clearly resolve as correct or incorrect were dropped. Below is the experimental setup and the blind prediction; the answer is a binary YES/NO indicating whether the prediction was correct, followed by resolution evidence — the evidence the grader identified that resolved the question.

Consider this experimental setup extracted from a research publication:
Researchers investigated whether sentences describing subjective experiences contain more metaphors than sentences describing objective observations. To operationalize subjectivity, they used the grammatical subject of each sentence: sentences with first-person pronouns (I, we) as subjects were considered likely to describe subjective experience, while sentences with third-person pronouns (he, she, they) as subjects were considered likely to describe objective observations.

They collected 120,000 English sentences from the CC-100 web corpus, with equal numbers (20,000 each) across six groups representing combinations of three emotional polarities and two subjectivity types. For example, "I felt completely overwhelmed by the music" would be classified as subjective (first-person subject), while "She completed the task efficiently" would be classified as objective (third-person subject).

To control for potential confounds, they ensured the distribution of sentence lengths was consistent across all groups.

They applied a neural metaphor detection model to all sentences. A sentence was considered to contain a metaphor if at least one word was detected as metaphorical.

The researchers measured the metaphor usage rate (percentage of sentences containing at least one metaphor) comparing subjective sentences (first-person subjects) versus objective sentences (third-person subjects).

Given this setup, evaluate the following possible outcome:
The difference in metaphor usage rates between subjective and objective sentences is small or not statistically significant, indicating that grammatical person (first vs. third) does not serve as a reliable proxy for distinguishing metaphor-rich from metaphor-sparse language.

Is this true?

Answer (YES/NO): NO